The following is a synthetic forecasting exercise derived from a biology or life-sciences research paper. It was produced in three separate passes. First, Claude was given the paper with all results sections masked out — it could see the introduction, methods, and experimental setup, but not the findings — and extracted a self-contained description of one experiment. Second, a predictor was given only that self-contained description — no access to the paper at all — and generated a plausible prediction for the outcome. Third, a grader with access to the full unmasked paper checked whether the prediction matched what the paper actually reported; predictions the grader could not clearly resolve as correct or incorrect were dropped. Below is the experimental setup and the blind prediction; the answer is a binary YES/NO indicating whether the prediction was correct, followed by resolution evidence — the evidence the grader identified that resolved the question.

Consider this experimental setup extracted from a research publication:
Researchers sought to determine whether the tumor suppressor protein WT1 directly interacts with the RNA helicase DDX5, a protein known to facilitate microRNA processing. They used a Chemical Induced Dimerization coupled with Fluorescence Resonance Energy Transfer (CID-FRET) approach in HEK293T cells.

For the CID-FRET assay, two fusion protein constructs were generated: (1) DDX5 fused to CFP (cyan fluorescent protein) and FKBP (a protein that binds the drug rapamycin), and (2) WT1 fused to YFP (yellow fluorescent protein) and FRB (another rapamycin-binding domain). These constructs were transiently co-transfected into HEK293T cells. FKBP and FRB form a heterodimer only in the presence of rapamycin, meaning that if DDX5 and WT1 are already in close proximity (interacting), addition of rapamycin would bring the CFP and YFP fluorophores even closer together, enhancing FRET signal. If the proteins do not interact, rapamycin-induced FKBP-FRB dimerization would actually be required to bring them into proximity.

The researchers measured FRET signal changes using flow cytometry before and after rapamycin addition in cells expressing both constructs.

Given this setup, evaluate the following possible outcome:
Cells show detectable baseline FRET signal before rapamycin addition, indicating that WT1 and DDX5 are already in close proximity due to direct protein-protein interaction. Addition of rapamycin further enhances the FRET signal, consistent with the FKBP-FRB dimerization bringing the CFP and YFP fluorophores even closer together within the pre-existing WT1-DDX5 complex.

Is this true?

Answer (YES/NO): NO